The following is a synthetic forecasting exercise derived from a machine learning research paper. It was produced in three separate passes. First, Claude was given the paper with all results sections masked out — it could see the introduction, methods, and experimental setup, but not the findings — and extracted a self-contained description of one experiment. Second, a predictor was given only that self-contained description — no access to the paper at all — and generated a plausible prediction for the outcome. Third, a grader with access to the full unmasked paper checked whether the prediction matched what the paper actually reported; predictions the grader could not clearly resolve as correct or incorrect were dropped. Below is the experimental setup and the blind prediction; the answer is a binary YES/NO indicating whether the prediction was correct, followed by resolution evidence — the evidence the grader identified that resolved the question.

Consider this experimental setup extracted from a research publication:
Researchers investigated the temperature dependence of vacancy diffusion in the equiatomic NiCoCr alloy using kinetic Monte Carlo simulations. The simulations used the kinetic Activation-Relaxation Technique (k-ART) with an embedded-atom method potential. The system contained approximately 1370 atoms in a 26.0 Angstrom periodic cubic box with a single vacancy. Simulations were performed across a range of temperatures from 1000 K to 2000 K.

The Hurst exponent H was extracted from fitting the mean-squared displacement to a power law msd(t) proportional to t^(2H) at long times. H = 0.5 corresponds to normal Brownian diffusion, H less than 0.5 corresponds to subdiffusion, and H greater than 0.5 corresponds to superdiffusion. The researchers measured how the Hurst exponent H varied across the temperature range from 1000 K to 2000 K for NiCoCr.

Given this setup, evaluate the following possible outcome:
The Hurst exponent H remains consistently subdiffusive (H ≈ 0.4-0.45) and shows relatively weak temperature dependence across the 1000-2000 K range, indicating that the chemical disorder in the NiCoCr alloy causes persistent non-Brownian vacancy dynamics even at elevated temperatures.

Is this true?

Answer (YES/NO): NO